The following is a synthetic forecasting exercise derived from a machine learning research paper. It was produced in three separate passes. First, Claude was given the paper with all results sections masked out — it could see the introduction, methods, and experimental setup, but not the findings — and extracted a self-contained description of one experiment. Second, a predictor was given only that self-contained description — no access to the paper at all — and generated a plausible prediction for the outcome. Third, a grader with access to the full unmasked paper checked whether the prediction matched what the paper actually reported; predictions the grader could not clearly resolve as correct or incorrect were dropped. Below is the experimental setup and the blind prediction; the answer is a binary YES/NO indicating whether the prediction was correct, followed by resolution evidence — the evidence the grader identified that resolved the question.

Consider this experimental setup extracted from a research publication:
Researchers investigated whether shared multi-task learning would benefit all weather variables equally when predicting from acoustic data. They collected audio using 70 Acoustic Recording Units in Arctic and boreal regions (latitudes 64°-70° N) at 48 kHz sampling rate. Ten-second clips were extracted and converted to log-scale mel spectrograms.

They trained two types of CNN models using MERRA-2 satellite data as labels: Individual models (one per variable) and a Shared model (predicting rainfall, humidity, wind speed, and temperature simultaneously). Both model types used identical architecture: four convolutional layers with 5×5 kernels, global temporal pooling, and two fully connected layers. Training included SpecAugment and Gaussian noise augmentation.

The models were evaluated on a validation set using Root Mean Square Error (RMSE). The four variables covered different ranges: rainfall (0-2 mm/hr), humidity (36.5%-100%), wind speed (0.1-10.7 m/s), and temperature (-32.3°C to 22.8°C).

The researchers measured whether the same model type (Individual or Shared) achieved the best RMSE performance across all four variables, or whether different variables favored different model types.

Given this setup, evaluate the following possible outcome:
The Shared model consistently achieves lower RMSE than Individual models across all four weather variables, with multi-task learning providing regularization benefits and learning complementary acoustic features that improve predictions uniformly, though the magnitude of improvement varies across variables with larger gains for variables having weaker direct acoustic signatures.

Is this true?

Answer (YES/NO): NO